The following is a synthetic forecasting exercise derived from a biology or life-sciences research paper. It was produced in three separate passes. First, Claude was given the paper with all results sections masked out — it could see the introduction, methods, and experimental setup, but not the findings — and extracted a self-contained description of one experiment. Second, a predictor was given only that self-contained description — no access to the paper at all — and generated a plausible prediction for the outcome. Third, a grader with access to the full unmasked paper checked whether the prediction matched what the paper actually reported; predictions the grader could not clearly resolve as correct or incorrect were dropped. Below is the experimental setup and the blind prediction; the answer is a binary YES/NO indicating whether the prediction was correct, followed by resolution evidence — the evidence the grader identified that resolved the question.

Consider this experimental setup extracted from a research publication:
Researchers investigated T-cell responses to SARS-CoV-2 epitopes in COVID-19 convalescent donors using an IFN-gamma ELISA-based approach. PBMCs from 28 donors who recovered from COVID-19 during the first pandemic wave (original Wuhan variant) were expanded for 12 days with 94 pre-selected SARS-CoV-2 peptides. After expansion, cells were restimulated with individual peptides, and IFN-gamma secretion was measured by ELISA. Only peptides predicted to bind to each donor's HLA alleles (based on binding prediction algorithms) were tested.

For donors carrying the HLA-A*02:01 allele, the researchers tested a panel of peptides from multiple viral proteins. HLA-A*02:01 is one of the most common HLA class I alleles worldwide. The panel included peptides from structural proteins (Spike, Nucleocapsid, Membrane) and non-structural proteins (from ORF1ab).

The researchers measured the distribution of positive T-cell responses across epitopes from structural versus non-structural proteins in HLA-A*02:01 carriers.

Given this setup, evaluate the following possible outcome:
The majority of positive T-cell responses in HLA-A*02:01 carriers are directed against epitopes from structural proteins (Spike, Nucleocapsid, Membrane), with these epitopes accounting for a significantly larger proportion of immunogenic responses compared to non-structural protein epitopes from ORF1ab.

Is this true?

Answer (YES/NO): NO